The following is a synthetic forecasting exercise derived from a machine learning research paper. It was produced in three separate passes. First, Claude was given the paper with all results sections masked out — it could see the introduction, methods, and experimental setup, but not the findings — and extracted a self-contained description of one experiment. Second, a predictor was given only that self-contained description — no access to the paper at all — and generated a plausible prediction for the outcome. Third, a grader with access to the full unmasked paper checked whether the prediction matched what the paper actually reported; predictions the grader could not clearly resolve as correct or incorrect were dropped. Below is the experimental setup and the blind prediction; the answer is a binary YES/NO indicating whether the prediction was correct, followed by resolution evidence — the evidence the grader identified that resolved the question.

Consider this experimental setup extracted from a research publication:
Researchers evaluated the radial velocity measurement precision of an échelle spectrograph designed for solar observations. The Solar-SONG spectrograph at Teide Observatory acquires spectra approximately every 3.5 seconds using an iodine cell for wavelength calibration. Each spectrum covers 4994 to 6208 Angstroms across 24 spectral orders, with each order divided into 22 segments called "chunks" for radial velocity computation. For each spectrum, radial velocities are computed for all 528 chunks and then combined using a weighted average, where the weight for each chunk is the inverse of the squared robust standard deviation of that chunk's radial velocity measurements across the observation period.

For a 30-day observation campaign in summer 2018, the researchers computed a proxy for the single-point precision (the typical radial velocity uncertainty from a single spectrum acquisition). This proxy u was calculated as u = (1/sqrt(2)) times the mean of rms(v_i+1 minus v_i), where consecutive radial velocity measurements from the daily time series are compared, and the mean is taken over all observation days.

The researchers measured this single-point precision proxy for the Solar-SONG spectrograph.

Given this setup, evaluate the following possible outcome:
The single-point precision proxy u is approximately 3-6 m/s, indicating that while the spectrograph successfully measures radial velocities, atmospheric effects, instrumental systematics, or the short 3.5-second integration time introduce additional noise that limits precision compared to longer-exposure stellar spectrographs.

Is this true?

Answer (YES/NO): NO